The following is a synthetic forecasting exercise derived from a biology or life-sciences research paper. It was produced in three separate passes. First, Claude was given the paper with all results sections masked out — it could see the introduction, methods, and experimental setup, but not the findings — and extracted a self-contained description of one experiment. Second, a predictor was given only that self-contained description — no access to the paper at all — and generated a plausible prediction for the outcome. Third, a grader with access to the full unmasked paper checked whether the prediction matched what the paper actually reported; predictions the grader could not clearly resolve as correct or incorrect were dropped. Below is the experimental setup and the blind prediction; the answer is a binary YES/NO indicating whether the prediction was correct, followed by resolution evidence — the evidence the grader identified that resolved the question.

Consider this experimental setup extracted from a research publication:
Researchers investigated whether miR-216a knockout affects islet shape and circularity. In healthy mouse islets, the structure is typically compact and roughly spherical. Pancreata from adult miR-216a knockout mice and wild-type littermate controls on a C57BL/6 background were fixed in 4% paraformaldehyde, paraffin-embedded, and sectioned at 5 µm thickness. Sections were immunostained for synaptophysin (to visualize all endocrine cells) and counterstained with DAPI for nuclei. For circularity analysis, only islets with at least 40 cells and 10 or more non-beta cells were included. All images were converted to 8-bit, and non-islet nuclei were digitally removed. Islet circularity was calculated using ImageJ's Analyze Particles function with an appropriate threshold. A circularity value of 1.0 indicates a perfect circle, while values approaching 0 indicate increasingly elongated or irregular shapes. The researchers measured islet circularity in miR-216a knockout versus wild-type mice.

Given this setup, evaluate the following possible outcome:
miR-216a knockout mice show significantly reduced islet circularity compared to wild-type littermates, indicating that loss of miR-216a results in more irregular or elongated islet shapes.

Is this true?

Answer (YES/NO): NO